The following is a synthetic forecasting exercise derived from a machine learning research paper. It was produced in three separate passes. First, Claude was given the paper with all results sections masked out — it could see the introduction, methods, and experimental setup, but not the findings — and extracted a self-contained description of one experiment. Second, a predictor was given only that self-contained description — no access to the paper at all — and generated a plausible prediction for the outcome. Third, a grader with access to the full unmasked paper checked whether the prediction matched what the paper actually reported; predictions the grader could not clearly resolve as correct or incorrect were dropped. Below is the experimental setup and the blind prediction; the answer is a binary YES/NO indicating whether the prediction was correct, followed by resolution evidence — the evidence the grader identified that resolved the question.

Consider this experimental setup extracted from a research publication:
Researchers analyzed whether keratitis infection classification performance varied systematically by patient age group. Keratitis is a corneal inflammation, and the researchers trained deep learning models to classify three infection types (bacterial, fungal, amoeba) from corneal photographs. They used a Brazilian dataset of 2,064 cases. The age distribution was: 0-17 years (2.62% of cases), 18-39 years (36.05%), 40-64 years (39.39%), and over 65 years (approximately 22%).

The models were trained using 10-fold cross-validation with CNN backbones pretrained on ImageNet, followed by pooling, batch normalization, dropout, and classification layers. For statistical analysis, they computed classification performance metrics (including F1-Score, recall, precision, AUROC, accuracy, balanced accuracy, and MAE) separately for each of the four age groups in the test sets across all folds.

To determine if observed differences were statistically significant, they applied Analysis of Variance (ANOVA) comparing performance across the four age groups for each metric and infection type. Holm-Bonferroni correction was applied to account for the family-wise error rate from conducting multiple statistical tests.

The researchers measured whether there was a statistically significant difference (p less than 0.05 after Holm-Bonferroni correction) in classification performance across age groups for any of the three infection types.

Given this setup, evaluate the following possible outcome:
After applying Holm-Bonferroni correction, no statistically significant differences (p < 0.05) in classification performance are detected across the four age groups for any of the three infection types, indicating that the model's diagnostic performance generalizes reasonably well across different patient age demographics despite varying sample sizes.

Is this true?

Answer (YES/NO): NO